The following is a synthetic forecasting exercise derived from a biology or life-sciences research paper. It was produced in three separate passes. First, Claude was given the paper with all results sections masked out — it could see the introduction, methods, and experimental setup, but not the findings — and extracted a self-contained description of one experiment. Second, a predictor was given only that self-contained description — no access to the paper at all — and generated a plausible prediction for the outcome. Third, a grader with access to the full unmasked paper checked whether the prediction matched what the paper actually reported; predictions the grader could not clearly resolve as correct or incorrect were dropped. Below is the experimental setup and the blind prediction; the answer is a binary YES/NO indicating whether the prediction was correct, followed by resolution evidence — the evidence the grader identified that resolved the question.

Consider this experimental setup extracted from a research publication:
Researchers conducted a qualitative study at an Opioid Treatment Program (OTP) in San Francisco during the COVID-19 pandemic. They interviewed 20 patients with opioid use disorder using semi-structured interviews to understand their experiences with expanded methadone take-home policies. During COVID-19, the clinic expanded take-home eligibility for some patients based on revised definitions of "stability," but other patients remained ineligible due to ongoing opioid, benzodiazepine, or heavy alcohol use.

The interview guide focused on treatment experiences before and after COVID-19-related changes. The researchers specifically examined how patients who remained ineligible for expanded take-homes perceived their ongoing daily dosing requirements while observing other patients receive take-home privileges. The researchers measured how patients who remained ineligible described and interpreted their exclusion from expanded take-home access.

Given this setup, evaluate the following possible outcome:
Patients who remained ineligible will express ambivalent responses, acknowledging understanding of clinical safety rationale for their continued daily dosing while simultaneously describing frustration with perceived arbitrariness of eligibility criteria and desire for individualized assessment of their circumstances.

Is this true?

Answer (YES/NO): YES